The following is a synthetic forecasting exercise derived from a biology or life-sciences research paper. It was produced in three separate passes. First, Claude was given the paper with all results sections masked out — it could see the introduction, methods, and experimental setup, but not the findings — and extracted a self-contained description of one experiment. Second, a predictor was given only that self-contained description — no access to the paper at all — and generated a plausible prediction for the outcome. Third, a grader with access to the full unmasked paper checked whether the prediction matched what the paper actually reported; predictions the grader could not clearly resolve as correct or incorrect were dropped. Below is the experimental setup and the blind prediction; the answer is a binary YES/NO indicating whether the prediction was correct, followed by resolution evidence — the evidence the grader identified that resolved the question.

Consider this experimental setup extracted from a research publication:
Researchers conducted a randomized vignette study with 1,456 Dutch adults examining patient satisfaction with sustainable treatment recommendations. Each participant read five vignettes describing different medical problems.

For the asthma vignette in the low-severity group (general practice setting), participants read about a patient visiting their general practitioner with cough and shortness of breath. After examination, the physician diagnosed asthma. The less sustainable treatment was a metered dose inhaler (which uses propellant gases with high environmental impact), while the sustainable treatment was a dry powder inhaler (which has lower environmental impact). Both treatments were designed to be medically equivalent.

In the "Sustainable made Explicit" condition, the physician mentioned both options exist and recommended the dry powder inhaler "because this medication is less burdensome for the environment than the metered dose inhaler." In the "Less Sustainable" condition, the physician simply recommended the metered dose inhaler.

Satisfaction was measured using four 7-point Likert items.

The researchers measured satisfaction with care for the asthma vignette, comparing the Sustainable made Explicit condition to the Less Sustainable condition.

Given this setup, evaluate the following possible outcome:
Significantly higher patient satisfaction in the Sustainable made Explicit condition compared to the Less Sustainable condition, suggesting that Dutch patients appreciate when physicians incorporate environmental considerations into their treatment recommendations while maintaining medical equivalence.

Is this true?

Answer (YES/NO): NO